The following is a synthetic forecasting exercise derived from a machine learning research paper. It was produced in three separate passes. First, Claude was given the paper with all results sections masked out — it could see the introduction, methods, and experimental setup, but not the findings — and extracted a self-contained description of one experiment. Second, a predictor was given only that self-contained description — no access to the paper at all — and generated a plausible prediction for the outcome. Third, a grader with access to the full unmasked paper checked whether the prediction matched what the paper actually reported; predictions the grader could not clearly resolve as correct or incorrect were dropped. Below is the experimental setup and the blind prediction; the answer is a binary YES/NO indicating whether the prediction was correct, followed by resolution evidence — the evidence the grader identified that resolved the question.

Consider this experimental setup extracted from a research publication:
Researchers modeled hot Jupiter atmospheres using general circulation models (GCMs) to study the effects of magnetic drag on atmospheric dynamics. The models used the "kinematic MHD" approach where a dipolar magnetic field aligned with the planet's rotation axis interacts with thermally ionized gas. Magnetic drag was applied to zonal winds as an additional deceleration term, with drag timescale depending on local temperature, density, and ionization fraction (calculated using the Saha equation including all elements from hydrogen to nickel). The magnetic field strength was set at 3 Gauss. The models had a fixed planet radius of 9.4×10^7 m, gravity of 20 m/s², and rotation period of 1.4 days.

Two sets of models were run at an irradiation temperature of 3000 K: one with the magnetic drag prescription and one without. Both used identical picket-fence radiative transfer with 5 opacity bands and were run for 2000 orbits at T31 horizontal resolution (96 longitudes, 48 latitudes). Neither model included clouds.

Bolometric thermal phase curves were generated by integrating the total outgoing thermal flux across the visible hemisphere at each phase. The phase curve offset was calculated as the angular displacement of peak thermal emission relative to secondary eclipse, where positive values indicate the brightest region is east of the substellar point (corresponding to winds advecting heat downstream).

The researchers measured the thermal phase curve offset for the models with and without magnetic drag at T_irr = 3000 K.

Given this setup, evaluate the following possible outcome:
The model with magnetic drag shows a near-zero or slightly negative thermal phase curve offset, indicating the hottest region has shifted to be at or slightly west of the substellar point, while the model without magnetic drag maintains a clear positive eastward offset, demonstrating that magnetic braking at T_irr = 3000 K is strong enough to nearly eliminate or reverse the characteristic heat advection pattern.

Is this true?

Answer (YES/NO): NO